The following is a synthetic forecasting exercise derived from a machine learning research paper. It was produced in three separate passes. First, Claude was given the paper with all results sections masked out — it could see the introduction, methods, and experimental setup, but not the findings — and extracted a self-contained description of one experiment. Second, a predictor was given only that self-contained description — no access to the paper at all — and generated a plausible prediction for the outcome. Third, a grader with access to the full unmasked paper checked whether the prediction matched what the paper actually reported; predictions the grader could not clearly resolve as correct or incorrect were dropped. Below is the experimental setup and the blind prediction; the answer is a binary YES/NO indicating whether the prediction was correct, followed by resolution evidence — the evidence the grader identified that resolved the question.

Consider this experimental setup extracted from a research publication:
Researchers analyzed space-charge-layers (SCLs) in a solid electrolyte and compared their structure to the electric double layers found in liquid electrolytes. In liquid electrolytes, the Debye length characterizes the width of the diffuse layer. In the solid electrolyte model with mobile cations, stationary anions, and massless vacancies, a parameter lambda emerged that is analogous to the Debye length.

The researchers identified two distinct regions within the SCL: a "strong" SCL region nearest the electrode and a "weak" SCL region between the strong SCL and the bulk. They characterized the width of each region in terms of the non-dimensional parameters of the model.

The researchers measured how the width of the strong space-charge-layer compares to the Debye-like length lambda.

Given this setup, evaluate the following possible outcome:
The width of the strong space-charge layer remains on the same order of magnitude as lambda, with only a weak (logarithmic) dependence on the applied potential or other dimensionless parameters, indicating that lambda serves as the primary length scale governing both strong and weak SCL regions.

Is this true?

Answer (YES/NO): NO